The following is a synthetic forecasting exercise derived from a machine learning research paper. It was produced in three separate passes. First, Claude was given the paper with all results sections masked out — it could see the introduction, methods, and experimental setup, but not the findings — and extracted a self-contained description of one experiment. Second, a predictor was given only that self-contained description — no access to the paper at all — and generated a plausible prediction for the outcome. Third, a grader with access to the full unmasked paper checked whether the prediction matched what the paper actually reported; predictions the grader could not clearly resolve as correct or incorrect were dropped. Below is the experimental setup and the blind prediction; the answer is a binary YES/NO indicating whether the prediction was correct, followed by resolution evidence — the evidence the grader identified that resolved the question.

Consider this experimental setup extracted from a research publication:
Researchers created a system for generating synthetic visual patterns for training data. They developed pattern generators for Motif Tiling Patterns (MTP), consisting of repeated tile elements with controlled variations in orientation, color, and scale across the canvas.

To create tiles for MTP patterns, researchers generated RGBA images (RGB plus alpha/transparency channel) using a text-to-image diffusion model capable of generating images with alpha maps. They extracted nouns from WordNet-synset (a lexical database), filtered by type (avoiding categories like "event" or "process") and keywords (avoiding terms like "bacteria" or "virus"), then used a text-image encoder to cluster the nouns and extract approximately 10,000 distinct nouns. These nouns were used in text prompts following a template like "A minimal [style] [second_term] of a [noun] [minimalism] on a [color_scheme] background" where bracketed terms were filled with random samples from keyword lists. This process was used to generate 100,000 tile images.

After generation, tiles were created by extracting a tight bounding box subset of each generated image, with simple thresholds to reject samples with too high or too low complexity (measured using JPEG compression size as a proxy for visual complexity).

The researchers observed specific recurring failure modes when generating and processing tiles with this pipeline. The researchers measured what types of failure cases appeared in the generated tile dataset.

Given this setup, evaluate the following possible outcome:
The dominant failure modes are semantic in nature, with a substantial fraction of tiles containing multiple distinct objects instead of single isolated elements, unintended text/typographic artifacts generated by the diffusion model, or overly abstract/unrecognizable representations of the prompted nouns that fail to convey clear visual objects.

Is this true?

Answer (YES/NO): NO